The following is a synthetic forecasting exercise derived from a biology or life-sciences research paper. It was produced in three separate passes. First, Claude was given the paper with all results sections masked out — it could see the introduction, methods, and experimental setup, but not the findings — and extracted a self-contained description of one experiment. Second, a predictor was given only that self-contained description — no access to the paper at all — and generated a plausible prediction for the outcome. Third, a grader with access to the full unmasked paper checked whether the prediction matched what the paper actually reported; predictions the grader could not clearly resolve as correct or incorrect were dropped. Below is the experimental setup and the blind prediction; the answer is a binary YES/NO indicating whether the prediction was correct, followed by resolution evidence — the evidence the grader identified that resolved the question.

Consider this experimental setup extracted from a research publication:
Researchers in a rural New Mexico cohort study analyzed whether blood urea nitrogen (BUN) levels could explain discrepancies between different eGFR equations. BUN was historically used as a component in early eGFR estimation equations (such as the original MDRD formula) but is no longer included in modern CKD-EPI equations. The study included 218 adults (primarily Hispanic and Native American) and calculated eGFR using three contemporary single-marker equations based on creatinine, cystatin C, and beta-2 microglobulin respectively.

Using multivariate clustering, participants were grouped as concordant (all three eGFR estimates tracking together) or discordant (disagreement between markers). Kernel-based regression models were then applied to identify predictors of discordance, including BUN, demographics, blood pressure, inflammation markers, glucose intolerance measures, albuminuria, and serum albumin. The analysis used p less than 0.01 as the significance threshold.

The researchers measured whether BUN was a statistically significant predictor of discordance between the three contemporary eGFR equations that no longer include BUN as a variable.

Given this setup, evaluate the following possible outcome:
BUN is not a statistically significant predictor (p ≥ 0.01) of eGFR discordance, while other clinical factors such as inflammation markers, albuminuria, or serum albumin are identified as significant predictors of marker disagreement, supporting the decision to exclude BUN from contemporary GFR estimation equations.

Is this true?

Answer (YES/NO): NO